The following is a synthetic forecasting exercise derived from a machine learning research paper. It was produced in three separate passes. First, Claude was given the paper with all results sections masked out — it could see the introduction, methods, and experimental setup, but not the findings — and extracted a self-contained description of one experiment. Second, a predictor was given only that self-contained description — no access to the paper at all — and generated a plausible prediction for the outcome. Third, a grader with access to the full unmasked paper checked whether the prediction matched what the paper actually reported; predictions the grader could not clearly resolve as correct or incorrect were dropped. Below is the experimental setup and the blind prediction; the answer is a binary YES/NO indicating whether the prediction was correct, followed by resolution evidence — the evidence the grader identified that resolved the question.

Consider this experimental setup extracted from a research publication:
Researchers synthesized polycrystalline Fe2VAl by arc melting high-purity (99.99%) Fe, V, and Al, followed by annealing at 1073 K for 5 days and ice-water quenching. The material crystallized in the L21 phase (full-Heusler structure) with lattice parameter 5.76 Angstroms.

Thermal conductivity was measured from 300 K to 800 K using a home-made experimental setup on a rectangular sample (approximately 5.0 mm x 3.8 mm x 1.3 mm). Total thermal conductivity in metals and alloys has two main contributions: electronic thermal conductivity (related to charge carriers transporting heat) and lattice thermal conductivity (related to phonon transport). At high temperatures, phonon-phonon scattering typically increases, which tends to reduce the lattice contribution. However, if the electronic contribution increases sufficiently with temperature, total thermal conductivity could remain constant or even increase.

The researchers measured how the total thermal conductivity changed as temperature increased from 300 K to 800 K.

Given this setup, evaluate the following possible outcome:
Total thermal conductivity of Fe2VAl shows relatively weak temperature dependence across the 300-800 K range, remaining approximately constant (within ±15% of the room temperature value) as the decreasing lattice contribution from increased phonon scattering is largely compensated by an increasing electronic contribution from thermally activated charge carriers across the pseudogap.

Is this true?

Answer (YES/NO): NO